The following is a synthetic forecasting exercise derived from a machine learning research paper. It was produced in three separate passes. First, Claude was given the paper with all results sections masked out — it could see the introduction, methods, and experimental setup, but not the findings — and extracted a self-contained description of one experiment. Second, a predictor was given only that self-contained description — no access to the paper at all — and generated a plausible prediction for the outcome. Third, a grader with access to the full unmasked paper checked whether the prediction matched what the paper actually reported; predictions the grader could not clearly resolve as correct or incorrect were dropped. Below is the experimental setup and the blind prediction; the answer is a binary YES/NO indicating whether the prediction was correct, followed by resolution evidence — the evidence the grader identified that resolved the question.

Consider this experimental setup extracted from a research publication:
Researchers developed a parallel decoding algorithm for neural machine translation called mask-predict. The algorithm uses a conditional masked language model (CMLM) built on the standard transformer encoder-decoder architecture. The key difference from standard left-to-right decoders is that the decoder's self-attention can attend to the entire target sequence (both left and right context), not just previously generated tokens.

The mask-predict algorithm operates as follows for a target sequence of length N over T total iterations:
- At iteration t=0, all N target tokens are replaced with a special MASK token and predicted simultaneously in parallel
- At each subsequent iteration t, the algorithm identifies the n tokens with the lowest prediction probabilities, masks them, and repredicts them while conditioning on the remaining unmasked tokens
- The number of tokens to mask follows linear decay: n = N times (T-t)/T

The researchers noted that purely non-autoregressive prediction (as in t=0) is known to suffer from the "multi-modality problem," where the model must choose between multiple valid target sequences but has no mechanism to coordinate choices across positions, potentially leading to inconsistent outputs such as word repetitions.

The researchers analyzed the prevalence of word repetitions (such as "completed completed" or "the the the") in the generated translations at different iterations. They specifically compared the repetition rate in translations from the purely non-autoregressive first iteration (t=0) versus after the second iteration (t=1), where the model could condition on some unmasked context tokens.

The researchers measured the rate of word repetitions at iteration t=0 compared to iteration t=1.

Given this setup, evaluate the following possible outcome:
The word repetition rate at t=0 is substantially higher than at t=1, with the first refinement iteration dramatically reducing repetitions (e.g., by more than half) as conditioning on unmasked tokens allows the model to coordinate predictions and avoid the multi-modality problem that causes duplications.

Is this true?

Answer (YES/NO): YES